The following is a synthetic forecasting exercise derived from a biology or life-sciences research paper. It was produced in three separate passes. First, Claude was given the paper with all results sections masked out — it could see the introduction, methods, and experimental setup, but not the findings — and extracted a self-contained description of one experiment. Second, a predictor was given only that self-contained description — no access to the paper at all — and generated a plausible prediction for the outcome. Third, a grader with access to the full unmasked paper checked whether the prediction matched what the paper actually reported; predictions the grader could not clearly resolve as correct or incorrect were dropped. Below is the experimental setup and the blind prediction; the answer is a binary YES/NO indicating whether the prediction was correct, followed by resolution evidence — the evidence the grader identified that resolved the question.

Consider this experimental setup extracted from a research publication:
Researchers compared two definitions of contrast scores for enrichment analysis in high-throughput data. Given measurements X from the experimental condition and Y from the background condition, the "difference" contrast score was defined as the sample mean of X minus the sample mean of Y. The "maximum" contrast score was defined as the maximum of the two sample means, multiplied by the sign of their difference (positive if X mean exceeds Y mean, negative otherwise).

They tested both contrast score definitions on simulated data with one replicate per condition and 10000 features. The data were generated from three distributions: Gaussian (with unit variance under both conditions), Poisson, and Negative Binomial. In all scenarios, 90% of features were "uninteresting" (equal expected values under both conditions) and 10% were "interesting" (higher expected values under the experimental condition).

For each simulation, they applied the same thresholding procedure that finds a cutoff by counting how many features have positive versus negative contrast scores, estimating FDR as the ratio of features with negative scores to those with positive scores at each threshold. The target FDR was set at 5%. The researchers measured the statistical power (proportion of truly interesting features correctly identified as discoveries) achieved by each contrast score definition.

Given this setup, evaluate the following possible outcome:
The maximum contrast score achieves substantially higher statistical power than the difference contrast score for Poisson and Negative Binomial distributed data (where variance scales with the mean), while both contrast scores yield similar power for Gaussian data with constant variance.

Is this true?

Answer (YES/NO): NO